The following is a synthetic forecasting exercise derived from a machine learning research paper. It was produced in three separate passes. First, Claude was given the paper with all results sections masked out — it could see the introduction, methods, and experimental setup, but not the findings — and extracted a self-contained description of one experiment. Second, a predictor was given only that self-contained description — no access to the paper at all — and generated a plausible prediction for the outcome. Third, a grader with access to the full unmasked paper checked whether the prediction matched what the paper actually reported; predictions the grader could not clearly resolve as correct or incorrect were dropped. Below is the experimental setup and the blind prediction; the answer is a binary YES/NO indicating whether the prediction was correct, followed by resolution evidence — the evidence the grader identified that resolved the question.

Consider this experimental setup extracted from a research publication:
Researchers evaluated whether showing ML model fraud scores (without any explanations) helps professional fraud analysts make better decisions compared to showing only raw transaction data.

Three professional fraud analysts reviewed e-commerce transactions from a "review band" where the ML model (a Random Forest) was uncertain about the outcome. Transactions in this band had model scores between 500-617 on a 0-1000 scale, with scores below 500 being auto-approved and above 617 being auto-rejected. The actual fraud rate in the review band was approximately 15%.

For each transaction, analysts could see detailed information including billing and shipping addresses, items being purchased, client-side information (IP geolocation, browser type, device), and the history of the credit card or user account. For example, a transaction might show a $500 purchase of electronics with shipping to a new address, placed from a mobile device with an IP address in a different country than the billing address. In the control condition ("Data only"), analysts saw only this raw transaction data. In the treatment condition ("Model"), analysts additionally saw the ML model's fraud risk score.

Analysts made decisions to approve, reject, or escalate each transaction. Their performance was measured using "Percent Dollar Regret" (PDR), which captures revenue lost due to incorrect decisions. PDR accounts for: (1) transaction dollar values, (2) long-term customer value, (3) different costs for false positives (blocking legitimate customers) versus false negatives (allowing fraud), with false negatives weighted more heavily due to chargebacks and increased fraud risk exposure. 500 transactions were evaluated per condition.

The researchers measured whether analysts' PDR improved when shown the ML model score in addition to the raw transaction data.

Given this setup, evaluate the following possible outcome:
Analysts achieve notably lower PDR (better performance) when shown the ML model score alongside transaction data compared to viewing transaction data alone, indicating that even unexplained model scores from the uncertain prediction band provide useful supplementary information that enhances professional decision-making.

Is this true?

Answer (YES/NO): NO